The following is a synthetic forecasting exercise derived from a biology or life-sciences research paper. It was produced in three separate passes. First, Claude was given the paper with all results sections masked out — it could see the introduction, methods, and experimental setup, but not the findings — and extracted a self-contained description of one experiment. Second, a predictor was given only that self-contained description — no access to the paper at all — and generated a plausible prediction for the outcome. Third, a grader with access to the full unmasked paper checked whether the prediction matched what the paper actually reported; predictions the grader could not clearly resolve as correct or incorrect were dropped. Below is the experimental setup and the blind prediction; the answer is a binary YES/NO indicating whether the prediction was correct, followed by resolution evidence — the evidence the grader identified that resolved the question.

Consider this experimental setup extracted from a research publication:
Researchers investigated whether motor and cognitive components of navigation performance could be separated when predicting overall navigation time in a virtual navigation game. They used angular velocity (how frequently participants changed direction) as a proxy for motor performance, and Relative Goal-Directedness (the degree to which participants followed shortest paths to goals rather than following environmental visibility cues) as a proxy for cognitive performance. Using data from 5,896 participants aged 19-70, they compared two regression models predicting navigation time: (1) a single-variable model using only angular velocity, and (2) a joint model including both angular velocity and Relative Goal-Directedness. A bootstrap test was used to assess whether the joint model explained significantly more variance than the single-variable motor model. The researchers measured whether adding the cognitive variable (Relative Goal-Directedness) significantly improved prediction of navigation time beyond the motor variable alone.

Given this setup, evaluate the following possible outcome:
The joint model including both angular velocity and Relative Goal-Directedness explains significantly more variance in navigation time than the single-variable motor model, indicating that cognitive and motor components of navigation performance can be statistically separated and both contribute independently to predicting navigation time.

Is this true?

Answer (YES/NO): YES